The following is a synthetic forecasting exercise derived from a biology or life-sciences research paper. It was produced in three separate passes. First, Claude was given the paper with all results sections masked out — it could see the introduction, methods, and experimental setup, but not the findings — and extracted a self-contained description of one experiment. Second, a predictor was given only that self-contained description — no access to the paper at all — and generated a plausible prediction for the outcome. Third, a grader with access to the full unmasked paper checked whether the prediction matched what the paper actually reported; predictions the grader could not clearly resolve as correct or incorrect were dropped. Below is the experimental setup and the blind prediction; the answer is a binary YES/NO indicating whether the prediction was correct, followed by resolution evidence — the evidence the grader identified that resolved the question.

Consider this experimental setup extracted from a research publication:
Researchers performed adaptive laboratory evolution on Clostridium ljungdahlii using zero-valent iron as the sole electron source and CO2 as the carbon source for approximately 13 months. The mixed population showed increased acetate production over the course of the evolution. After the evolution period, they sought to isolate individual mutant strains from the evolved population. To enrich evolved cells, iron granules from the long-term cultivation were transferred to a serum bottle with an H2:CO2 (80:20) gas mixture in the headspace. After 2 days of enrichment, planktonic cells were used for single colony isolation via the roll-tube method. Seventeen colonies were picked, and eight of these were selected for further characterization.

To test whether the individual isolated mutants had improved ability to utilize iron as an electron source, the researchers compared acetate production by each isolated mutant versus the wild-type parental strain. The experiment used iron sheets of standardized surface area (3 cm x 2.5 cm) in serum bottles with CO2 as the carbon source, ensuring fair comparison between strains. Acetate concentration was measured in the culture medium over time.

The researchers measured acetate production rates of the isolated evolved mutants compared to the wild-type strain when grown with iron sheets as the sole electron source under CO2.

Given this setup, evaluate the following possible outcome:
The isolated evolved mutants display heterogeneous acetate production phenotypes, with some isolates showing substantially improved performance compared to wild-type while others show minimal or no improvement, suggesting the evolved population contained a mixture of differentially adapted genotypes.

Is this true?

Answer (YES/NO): NO